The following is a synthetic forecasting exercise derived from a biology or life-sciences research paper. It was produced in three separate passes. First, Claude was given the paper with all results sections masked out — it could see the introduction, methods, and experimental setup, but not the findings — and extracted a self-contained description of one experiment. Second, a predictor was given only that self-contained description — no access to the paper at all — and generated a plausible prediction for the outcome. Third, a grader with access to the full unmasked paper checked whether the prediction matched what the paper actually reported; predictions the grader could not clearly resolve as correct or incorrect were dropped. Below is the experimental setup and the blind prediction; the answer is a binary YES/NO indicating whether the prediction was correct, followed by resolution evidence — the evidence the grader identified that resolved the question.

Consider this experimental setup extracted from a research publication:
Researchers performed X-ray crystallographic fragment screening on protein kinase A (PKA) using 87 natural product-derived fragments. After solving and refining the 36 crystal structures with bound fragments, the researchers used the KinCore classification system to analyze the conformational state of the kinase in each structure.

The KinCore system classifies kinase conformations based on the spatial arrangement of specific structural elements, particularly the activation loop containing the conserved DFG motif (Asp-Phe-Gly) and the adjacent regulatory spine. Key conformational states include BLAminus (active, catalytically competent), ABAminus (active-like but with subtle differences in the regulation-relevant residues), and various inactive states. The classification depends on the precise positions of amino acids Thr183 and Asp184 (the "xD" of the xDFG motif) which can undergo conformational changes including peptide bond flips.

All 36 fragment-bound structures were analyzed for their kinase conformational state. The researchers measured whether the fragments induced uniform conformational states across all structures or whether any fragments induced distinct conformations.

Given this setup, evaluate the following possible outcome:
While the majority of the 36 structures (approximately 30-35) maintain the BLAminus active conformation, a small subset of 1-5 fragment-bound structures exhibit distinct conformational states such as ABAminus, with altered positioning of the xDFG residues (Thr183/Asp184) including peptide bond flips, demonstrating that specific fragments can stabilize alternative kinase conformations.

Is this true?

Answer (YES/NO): YES